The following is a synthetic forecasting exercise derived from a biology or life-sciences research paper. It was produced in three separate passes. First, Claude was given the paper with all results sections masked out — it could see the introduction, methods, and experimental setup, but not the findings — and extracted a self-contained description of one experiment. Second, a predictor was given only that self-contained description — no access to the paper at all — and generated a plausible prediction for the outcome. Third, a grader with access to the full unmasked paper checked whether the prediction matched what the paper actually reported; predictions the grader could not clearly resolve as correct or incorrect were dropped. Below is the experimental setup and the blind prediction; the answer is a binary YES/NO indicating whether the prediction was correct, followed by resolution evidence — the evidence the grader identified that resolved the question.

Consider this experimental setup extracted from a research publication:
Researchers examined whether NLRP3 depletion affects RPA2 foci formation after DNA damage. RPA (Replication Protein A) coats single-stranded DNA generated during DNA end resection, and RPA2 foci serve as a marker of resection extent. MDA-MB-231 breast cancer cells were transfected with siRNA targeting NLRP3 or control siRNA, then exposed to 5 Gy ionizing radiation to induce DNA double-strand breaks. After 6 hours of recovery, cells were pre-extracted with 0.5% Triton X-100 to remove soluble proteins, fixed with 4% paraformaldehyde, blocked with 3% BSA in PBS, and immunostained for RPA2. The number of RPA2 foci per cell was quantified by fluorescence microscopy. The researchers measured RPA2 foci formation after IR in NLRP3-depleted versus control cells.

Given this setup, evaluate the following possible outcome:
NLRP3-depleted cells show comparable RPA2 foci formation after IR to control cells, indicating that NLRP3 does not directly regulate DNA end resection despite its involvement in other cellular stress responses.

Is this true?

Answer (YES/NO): NO